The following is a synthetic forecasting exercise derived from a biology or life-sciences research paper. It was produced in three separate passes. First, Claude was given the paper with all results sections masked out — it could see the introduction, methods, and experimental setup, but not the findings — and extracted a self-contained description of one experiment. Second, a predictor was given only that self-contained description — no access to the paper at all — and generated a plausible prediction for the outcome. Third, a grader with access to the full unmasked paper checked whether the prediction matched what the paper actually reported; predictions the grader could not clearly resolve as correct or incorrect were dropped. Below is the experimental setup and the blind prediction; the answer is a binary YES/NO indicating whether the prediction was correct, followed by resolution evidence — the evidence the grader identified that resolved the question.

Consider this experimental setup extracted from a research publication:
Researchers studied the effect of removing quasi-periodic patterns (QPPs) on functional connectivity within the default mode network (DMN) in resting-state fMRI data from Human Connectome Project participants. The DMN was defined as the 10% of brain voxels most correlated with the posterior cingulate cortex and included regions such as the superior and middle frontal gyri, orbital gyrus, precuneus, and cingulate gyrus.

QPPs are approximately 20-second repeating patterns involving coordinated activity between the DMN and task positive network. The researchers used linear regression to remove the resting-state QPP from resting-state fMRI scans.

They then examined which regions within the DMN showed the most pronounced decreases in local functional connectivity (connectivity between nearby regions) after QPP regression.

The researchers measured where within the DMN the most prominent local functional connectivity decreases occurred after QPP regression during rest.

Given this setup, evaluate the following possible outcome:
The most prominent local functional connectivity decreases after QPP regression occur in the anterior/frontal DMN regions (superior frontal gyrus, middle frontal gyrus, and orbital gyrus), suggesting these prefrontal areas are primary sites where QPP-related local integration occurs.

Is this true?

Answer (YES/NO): YES